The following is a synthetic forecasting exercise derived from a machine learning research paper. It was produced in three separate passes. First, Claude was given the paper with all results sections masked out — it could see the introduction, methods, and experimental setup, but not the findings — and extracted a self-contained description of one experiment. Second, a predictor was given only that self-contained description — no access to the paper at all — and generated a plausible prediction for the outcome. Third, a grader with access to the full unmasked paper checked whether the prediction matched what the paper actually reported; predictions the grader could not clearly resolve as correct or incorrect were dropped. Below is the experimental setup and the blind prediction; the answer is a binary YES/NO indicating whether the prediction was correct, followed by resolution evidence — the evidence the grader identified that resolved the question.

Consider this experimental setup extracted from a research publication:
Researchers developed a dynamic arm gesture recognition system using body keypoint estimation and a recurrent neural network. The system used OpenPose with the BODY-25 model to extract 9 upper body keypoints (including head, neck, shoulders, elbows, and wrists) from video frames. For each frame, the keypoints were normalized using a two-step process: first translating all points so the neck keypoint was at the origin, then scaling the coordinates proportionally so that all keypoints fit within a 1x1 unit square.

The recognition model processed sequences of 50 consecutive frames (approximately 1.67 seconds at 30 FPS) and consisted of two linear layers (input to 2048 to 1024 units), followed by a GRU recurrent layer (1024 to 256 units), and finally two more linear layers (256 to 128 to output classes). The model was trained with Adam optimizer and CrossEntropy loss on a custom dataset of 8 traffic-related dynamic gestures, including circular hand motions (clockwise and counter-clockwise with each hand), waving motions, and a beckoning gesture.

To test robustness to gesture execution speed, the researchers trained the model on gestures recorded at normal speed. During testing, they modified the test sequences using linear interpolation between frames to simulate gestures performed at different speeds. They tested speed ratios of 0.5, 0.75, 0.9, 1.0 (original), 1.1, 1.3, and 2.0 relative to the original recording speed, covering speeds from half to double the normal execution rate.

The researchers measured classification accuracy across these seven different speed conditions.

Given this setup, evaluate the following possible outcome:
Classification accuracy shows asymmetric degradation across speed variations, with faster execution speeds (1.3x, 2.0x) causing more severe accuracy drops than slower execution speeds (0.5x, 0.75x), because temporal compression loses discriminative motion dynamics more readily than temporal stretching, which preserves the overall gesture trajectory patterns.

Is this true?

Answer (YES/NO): NO